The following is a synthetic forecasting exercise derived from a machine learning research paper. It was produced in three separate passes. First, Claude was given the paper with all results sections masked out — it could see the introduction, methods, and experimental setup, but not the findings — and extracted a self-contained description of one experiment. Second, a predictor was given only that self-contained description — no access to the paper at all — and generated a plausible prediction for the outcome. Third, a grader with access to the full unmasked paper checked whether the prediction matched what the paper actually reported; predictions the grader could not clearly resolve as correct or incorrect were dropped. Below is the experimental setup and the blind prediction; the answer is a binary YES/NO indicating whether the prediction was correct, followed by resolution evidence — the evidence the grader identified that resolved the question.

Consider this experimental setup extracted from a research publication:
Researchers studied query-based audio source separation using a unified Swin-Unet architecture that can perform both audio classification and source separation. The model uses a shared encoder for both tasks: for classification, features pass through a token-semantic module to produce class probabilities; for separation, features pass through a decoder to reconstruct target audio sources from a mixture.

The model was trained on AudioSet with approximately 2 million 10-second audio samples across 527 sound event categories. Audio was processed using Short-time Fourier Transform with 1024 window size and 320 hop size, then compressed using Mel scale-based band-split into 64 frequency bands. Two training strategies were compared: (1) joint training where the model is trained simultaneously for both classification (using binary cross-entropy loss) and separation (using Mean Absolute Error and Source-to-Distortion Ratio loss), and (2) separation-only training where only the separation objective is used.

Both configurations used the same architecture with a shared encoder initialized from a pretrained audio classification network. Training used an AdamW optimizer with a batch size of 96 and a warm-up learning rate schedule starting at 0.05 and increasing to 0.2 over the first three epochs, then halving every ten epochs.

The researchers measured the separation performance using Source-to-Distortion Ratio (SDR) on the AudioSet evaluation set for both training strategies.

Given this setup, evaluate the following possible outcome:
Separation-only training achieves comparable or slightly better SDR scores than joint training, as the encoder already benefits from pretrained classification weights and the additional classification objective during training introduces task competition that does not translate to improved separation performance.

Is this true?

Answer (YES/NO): NO